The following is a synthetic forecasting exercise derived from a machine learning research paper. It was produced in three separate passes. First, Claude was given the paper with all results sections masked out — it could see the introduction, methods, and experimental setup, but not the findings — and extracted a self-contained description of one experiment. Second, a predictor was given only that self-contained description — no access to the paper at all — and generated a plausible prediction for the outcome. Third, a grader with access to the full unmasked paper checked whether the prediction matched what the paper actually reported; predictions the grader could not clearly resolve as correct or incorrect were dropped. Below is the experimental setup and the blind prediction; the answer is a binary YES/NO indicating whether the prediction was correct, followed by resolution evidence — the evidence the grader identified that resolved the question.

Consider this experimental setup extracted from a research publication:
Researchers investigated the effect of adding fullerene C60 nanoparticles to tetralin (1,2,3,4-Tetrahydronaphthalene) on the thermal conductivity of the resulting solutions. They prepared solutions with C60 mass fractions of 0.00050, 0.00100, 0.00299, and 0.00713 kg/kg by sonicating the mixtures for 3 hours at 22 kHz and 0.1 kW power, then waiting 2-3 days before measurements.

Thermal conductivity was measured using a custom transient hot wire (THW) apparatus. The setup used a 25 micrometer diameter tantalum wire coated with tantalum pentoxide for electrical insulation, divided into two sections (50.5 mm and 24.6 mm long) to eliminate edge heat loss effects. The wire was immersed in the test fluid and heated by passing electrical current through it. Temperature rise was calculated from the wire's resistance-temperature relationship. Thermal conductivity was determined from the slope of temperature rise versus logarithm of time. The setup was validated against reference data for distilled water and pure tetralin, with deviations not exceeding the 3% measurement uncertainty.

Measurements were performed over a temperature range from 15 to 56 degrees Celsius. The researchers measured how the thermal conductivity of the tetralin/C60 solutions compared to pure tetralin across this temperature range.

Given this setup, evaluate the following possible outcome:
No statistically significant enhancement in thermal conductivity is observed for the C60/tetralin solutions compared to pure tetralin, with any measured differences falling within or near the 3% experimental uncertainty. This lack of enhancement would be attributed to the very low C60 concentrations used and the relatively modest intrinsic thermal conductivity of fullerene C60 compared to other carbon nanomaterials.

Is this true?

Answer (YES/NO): YES